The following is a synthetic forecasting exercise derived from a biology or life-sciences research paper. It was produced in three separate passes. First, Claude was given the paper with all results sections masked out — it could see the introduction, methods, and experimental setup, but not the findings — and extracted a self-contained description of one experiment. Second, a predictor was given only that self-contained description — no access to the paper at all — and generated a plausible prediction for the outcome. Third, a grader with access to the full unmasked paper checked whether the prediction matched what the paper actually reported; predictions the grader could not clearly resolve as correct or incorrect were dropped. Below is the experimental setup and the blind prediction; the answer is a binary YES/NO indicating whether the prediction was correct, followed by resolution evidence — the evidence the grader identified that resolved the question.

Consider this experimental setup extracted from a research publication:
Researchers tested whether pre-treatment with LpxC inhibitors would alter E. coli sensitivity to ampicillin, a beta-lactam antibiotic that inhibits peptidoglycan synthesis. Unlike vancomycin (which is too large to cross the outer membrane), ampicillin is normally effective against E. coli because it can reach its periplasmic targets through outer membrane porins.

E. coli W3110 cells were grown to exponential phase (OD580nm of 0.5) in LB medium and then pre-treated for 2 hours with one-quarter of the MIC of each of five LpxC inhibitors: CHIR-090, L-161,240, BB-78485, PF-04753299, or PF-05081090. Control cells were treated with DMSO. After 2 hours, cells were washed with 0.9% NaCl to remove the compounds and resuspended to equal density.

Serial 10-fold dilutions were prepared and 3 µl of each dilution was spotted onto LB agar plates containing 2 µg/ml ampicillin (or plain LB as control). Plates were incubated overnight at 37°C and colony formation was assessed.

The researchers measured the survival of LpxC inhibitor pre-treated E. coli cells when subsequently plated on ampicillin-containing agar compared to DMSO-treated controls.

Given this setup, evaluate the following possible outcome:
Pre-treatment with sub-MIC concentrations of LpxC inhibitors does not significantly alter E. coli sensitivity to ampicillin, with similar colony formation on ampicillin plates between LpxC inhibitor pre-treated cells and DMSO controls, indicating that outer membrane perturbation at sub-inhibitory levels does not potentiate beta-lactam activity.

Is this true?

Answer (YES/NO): YES